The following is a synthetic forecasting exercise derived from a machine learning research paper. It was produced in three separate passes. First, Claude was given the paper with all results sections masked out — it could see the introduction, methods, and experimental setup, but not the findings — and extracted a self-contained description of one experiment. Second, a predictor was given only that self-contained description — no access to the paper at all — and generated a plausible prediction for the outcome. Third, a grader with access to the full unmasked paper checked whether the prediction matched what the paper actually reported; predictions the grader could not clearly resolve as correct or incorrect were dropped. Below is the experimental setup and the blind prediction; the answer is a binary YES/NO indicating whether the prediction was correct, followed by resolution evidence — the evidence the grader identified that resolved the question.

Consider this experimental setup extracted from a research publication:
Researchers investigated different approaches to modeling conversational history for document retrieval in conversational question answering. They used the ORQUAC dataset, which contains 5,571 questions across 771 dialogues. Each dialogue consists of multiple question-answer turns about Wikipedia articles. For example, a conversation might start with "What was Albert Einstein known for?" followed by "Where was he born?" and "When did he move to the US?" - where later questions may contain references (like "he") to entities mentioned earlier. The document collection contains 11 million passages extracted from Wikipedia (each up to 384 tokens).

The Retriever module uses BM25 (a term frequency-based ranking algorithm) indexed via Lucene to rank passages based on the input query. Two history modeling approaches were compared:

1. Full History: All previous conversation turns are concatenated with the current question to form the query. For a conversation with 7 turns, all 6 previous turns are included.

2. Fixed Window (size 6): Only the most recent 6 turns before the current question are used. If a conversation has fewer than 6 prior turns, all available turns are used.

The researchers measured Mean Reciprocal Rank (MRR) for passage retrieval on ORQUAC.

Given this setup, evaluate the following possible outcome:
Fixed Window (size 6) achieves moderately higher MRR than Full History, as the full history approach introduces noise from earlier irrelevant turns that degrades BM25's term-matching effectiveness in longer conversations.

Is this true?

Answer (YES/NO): NO